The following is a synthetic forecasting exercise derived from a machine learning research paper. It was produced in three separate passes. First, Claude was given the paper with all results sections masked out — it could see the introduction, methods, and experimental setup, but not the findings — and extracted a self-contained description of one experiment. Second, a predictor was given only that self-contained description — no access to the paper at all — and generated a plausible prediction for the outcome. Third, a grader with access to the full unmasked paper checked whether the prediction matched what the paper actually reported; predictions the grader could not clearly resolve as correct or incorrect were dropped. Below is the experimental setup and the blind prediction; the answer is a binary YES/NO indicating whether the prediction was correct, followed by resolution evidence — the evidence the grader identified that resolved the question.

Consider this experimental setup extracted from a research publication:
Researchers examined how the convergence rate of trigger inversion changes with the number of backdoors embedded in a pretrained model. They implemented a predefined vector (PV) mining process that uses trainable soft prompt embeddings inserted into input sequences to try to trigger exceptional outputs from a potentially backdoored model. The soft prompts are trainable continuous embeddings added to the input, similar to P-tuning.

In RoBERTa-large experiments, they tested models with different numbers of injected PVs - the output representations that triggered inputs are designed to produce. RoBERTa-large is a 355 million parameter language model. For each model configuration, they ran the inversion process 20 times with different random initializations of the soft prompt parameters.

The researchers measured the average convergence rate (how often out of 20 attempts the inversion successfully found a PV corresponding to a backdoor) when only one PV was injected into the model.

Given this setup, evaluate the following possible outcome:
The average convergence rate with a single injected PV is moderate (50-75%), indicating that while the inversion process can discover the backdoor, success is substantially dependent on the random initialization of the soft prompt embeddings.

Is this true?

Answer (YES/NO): NO